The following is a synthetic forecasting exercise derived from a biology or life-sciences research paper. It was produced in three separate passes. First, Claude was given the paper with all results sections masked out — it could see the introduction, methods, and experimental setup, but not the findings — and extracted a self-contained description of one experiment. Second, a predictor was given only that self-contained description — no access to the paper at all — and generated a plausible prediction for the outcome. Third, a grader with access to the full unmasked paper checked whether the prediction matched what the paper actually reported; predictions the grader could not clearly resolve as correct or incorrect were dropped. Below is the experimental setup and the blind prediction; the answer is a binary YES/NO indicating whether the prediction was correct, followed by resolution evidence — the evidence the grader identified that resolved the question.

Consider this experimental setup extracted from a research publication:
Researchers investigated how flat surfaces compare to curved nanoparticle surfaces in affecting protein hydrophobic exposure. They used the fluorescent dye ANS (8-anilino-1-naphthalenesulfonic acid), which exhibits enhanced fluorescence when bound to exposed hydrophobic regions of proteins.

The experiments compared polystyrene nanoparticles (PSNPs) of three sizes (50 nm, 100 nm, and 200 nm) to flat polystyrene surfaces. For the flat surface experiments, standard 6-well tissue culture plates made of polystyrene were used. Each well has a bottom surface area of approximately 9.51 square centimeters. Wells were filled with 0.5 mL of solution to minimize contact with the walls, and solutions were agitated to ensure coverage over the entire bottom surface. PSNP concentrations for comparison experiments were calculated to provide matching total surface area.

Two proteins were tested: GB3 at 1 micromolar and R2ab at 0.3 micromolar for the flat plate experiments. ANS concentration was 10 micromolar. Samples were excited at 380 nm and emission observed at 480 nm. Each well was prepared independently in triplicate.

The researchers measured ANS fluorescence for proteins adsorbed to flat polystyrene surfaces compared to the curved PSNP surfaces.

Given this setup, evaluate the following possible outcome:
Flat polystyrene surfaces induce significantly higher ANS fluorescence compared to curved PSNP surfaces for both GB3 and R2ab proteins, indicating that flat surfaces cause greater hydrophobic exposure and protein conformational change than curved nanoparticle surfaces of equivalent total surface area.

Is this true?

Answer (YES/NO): NO